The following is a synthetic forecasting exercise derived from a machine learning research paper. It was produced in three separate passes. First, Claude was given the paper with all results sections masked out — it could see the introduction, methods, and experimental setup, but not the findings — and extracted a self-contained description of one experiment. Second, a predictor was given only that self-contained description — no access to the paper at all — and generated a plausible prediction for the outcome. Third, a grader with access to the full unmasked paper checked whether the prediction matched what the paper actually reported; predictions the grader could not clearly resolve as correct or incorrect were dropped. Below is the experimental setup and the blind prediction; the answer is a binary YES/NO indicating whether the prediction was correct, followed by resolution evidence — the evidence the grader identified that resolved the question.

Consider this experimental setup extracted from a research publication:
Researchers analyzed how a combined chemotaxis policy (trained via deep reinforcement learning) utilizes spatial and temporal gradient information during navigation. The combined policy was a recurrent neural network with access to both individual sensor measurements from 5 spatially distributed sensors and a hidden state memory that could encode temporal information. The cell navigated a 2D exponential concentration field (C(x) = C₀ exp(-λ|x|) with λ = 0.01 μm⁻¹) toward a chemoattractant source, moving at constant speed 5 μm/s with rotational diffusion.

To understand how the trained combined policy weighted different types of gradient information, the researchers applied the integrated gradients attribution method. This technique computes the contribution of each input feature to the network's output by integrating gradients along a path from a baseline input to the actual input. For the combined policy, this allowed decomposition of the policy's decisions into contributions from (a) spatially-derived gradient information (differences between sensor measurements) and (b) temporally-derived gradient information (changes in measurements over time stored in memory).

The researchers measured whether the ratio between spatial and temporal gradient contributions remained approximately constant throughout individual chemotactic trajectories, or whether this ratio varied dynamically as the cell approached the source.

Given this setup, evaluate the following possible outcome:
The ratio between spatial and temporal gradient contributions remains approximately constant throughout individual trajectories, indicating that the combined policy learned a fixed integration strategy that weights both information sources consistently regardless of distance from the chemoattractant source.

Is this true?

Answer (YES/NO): NO